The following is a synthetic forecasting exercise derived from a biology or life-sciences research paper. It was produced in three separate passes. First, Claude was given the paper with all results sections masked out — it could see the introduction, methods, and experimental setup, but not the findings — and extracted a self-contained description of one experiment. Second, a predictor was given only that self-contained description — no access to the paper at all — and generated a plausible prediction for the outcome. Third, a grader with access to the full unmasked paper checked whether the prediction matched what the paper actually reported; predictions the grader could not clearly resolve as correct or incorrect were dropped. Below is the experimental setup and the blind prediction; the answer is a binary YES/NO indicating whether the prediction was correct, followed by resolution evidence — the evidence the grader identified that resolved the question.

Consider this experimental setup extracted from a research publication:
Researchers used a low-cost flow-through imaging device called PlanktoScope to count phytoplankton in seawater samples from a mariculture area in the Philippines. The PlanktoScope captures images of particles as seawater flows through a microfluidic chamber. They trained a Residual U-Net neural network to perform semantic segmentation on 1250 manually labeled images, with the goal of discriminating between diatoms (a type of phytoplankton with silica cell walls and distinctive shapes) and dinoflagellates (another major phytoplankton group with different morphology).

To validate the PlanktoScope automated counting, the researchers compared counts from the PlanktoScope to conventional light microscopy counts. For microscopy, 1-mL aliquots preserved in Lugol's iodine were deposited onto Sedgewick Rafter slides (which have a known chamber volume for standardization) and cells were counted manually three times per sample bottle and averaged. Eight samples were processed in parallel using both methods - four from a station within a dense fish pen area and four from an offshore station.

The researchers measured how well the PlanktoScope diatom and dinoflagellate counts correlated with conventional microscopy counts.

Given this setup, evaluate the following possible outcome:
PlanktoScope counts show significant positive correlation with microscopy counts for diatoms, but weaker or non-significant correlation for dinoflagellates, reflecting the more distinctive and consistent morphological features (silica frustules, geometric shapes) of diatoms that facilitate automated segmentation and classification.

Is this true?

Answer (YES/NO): YES